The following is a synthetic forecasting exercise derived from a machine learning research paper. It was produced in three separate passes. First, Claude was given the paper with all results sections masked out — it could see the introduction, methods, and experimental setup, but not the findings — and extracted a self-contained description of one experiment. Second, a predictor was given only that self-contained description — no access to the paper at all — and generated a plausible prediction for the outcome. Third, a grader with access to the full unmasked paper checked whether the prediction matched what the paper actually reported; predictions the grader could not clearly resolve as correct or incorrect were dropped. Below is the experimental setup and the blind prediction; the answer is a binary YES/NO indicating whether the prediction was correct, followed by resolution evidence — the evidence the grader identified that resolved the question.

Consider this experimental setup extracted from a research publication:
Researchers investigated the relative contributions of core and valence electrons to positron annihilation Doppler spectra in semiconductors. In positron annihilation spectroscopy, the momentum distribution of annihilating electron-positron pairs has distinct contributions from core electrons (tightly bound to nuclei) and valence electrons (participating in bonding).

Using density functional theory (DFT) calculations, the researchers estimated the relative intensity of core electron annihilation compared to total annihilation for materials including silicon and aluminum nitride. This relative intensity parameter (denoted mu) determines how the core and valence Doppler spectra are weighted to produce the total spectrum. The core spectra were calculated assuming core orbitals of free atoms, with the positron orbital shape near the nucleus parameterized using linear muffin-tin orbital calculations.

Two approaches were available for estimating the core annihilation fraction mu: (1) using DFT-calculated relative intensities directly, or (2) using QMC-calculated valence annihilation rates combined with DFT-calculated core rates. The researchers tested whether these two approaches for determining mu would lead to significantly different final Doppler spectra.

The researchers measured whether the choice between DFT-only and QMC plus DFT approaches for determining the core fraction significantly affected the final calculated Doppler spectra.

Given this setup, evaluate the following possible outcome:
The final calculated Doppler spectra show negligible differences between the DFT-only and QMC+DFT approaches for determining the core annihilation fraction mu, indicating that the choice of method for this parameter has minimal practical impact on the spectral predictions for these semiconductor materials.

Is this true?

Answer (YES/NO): YES